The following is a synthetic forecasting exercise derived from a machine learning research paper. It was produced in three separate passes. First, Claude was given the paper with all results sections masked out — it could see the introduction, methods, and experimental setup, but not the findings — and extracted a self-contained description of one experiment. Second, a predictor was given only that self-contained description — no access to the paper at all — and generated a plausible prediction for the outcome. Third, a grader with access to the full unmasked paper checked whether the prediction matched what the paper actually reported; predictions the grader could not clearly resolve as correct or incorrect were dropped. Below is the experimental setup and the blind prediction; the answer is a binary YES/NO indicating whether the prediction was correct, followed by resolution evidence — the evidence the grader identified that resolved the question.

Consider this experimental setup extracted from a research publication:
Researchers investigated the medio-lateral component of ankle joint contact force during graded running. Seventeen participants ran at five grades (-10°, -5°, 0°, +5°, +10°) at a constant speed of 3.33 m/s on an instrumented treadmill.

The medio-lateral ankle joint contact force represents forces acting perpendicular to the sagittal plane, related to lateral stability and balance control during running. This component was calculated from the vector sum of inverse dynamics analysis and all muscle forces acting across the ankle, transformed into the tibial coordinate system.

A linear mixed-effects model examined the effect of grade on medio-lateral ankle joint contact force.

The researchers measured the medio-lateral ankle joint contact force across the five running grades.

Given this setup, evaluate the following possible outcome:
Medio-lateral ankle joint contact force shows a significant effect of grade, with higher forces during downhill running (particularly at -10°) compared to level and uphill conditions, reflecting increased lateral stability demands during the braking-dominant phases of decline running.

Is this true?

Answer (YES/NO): NO